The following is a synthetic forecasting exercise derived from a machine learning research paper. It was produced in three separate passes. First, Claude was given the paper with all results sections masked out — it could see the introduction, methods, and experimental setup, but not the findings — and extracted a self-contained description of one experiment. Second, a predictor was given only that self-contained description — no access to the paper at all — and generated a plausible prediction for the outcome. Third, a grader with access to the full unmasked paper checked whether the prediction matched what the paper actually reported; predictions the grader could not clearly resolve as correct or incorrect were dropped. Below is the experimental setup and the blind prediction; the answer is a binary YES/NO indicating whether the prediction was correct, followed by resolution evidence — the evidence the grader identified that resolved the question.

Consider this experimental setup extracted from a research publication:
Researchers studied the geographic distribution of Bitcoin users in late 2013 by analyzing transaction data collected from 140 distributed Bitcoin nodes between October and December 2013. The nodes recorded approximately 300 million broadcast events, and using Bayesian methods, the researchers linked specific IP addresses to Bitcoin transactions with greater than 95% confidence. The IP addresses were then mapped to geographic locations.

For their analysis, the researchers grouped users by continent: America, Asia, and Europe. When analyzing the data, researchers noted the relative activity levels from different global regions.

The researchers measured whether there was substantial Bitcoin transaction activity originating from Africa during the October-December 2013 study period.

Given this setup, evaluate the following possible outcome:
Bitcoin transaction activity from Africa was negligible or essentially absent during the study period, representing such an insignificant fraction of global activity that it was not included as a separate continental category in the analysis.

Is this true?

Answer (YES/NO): YES